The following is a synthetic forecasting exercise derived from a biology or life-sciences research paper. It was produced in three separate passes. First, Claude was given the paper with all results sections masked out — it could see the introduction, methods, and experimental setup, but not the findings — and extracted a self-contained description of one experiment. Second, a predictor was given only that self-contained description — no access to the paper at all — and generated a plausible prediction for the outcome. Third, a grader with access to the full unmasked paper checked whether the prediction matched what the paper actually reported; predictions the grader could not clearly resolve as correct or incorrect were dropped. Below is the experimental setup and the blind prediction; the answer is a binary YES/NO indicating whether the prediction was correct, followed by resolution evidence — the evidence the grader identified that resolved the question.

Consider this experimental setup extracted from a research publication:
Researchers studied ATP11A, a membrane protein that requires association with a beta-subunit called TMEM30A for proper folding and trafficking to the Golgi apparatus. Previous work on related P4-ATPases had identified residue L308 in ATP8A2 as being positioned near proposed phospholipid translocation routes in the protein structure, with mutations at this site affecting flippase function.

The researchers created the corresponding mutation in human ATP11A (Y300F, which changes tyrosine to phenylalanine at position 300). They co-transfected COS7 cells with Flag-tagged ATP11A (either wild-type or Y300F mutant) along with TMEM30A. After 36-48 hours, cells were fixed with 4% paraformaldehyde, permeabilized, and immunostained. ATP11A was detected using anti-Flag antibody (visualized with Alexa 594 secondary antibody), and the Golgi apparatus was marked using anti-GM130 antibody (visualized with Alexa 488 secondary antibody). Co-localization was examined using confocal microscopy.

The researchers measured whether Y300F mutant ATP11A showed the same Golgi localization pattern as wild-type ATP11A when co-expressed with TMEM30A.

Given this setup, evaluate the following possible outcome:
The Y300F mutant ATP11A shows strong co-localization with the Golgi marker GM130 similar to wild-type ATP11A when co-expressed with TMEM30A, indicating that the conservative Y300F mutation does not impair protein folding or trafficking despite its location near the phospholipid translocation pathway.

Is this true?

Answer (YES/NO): NO